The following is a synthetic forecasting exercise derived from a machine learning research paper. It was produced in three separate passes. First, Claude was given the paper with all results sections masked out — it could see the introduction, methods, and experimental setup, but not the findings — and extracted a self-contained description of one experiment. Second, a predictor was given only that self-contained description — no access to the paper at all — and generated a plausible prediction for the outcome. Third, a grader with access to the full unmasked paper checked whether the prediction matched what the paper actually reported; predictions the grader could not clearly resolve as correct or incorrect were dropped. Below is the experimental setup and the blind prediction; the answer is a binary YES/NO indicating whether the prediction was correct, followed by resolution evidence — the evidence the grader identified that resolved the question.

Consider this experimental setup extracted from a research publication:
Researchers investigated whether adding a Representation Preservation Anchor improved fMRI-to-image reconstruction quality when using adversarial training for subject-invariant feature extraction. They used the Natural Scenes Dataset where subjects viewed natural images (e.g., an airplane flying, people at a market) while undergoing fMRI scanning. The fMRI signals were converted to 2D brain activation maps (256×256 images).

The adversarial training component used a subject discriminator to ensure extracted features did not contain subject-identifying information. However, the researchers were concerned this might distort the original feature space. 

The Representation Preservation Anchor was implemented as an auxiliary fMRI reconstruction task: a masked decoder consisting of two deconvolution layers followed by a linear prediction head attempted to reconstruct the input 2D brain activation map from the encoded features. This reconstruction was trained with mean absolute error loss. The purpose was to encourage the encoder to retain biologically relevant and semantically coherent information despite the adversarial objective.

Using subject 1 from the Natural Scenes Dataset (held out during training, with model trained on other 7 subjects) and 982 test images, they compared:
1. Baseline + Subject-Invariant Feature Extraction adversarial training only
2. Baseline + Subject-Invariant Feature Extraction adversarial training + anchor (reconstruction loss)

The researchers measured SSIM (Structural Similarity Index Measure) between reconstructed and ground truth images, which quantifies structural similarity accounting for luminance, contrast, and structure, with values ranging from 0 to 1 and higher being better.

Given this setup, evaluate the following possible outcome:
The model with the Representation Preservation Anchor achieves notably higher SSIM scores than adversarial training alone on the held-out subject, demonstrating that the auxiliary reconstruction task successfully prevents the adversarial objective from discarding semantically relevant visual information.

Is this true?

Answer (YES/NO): YES